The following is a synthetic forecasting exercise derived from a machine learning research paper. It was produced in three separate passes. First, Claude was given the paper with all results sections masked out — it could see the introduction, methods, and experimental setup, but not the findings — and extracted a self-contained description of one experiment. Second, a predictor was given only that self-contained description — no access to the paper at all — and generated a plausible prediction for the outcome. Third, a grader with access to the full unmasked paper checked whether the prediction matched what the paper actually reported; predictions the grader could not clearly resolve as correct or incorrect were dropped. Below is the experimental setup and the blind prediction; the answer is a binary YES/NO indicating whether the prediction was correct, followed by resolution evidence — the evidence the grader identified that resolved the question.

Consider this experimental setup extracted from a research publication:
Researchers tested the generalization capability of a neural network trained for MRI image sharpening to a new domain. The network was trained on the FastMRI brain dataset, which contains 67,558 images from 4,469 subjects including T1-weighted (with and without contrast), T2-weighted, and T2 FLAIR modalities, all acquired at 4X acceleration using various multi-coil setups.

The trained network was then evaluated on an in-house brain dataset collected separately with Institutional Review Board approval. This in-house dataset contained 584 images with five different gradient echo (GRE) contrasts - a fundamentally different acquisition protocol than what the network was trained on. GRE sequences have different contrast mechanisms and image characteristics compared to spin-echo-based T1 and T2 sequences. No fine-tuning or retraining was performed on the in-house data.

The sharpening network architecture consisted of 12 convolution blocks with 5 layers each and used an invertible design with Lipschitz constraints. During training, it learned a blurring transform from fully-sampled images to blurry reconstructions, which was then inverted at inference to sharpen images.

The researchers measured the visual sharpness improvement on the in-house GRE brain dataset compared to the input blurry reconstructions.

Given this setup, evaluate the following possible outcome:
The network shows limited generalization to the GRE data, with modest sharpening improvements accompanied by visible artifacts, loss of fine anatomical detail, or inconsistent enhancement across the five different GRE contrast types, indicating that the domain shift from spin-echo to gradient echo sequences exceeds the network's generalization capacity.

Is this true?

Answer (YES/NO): NO